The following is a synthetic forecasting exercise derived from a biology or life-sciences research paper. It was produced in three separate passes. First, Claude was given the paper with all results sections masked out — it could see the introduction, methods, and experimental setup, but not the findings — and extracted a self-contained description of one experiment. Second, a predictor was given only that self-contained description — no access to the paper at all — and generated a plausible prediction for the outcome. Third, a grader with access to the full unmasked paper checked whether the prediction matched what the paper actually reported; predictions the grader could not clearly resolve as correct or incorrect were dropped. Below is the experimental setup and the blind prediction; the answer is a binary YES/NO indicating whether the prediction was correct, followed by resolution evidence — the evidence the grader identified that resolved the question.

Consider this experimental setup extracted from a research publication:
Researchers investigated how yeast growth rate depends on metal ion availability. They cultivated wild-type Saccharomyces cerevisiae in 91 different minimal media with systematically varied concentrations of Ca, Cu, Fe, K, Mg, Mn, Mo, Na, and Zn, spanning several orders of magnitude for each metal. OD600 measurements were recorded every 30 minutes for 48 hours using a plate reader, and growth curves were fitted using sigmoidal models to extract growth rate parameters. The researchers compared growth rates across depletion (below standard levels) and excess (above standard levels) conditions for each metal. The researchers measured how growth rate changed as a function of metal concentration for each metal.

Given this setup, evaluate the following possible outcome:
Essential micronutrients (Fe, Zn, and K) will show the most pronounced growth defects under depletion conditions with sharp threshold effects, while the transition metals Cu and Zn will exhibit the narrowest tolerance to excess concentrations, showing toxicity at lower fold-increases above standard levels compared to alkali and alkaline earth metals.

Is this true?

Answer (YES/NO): NO